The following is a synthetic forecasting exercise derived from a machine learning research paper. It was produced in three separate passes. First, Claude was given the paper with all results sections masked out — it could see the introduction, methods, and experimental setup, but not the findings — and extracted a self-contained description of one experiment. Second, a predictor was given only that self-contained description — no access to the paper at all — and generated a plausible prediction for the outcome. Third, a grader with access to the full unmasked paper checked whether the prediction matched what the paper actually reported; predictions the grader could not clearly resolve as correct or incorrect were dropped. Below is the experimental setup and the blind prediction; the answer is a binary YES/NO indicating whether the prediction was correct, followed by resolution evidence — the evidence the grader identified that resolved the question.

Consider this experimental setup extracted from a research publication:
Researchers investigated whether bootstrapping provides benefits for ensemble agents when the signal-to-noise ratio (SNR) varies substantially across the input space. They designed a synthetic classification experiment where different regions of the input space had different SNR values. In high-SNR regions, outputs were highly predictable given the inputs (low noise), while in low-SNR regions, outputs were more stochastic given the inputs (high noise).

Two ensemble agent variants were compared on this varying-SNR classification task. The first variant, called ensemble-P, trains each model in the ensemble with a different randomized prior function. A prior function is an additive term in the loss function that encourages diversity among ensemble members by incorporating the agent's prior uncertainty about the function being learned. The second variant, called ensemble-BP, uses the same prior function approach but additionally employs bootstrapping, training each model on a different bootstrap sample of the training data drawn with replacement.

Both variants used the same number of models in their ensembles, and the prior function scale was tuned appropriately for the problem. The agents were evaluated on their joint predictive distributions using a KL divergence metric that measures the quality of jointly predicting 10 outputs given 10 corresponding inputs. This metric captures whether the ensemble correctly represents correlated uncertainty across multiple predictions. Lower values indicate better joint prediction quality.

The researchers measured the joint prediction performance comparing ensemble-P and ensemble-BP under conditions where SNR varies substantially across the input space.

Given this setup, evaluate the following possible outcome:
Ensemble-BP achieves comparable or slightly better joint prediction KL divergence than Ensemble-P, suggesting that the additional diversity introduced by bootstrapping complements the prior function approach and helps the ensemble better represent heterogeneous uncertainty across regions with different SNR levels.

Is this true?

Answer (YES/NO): YES